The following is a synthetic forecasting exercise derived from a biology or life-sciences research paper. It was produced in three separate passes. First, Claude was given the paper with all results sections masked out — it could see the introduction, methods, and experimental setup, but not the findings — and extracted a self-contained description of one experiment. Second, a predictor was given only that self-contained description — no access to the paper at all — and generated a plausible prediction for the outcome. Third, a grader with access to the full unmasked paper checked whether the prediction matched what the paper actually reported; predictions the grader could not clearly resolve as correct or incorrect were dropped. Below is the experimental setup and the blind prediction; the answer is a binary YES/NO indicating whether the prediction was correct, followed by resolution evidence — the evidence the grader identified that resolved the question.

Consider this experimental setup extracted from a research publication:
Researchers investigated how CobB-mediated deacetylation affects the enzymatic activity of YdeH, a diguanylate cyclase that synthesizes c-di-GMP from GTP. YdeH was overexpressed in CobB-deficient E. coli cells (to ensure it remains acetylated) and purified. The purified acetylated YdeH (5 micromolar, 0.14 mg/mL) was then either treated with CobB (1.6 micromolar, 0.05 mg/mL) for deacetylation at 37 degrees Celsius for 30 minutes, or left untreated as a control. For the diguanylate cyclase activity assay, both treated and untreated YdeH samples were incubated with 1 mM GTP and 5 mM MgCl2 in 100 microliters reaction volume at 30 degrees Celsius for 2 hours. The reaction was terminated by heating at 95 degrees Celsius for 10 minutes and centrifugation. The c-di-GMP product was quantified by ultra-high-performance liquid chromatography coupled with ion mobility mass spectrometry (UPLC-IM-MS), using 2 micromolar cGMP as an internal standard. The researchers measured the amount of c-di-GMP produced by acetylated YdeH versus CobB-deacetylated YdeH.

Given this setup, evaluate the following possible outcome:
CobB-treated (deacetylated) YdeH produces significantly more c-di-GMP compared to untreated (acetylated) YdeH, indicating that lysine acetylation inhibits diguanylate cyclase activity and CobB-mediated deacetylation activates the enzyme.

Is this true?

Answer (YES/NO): YES